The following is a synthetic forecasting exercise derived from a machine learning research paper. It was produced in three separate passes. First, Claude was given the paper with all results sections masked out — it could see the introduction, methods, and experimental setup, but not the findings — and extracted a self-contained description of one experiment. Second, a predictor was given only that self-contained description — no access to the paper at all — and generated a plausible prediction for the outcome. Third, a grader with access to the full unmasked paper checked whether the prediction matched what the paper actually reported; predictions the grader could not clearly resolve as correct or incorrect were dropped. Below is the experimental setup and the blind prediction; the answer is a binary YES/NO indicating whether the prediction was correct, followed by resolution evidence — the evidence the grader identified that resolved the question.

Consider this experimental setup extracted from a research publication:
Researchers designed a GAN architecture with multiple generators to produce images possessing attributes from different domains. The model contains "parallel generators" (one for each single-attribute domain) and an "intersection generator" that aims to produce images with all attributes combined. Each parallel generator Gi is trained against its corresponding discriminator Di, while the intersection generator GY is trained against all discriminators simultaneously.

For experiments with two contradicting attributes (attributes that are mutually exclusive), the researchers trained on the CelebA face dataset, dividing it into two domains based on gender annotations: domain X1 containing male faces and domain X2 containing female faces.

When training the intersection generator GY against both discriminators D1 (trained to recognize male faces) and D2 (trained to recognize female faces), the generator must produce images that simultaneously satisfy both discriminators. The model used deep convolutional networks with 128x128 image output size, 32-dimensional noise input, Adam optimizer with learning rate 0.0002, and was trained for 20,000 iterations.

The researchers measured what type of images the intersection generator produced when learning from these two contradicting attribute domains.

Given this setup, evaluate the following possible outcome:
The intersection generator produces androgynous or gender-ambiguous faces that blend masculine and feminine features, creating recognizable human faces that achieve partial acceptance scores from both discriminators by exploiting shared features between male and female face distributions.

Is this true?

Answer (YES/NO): YES